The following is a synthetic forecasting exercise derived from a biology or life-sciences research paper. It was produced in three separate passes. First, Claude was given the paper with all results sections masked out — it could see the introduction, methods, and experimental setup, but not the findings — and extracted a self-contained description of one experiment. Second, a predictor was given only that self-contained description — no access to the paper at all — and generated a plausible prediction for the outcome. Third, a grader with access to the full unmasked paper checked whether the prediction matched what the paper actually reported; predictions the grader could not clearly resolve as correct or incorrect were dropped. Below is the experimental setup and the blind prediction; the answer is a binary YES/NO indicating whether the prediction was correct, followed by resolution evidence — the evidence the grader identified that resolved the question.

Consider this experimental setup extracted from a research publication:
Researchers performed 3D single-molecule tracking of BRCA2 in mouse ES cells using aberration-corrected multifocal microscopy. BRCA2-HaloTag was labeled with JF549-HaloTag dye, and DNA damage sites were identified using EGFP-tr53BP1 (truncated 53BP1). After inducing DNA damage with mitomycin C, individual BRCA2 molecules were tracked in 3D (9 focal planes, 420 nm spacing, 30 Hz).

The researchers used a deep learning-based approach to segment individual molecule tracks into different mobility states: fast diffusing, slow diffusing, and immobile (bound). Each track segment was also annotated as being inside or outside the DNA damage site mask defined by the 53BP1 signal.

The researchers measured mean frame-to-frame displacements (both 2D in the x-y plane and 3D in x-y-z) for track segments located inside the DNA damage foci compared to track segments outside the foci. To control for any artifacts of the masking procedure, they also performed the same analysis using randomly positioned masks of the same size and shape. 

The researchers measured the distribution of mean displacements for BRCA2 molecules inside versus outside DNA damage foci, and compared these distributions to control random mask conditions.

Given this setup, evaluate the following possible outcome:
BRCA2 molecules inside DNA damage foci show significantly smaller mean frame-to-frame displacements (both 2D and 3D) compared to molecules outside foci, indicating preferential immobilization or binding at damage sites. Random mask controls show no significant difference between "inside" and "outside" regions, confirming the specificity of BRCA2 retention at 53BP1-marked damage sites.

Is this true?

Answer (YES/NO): YES